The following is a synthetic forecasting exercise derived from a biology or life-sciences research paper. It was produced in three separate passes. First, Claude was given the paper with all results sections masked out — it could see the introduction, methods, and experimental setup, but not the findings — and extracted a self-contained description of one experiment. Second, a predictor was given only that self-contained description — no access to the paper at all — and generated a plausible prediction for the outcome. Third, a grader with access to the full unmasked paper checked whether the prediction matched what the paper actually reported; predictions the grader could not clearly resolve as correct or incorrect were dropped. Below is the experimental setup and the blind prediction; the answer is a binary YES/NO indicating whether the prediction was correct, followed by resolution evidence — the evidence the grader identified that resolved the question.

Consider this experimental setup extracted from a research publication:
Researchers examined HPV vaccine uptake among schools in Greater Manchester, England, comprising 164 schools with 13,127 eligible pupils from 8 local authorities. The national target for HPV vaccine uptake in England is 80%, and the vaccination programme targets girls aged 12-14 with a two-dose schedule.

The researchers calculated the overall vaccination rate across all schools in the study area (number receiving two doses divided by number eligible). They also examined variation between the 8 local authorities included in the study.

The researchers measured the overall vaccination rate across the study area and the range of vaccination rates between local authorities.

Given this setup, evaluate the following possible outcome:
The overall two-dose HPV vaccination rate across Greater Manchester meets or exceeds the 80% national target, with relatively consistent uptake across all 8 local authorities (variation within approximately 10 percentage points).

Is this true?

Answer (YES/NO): NO